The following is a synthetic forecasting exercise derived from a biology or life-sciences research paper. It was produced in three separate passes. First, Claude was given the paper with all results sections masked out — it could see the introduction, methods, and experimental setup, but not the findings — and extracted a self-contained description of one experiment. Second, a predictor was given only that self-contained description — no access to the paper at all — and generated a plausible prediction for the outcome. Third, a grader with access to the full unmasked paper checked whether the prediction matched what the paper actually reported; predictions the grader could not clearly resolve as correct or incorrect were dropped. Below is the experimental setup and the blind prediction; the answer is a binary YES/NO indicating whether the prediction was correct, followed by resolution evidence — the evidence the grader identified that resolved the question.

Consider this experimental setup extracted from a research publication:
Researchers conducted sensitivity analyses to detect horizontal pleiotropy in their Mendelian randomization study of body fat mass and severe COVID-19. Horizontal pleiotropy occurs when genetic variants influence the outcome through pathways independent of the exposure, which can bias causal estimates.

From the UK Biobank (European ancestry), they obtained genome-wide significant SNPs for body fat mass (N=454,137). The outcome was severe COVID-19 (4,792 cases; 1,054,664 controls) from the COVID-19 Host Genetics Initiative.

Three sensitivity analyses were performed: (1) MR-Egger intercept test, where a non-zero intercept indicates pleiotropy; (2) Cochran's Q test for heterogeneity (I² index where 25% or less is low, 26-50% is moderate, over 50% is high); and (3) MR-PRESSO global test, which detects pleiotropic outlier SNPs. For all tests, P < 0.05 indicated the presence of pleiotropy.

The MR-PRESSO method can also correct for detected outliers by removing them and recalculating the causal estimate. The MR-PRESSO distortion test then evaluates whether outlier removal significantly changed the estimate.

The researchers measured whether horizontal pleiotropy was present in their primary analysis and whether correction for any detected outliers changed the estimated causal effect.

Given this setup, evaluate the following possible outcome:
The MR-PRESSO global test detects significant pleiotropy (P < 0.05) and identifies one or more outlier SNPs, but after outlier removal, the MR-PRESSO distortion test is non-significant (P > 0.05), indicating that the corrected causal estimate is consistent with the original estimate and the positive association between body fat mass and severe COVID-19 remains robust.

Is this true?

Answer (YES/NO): NO